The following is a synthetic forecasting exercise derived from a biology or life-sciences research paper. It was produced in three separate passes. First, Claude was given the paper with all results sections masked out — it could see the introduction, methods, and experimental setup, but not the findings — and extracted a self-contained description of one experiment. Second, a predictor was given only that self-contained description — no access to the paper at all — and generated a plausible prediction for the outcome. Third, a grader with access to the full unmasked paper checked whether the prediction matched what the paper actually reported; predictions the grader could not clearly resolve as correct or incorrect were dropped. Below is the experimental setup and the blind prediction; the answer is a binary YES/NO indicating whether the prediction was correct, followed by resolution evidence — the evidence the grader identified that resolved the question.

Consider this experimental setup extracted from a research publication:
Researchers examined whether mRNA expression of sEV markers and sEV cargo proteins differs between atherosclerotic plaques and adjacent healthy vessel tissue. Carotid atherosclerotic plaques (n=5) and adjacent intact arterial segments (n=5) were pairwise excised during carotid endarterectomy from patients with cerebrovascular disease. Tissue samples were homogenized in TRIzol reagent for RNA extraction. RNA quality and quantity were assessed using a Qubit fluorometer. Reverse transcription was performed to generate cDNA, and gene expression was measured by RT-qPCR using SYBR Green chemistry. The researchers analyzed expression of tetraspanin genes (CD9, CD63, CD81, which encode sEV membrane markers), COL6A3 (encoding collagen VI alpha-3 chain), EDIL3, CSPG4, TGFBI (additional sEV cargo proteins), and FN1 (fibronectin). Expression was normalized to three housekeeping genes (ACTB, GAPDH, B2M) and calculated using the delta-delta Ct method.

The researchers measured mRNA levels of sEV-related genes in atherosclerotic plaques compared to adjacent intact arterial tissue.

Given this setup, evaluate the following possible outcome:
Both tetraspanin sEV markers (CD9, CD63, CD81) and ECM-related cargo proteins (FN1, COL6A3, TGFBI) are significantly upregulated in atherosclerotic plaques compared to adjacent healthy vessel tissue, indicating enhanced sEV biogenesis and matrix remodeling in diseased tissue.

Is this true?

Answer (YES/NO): NO